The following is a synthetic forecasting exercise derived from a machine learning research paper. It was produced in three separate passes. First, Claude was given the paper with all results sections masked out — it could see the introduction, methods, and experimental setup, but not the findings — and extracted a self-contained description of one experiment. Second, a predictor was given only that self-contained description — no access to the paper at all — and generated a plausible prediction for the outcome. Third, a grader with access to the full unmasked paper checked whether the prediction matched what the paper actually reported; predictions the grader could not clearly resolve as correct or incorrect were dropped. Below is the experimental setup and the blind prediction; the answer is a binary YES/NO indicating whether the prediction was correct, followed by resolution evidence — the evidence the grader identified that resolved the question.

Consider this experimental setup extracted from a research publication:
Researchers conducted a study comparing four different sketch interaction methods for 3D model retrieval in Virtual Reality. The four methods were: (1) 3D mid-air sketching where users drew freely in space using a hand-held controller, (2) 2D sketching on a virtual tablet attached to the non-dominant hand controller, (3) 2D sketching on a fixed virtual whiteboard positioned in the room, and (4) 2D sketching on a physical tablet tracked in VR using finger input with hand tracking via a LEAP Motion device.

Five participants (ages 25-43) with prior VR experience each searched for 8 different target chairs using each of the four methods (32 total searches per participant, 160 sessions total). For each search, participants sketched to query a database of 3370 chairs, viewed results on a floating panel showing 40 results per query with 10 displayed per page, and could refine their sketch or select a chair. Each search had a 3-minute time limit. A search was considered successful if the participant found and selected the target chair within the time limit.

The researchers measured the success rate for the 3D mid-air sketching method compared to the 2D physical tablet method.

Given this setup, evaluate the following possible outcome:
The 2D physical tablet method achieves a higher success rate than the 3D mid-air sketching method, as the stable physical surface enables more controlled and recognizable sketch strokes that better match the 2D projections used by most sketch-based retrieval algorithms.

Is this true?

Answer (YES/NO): NO